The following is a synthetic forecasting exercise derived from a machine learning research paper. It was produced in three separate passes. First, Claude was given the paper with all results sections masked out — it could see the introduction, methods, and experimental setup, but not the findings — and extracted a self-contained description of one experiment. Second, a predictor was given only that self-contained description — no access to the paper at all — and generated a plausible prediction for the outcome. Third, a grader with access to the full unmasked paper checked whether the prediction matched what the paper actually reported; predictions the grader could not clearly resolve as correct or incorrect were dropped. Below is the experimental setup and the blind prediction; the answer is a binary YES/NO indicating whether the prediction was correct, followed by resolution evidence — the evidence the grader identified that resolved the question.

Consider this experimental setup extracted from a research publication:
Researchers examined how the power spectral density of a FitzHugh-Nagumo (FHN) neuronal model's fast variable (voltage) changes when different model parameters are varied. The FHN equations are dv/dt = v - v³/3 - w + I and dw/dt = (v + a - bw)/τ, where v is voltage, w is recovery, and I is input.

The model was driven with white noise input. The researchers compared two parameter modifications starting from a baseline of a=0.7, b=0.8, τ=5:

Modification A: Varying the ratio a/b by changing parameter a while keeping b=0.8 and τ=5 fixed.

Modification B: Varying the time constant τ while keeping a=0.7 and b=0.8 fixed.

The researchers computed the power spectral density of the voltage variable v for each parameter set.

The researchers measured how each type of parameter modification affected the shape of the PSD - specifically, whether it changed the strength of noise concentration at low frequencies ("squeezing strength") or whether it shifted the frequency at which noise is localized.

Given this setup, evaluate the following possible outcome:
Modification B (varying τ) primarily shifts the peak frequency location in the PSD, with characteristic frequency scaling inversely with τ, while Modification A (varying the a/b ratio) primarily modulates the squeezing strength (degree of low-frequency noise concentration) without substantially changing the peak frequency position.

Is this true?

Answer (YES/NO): YES